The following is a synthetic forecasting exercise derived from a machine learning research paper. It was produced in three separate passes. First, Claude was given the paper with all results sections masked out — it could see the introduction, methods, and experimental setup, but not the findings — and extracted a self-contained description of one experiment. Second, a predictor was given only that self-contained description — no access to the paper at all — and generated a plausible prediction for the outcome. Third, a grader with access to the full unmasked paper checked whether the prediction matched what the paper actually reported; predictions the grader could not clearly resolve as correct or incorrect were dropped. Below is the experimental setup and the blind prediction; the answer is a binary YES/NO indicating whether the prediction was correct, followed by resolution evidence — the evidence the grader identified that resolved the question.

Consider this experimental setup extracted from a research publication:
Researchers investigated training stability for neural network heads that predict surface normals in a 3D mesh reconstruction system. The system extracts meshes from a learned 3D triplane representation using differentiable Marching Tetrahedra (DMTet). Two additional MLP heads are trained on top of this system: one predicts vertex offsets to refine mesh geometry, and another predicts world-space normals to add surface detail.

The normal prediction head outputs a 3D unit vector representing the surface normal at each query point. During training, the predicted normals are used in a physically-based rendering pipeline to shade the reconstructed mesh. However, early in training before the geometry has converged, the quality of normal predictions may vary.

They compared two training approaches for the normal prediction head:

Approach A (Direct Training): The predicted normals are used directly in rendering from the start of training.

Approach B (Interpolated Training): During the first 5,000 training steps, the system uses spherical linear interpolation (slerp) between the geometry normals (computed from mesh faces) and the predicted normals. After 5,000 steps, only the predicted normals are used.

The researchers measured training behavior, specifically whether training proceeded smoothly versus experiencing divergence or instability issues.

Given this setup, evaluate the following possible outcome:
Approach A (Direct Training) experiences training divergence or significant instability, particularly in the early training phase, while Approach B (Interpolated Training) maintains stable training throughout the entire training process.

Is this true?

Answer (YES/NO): YES